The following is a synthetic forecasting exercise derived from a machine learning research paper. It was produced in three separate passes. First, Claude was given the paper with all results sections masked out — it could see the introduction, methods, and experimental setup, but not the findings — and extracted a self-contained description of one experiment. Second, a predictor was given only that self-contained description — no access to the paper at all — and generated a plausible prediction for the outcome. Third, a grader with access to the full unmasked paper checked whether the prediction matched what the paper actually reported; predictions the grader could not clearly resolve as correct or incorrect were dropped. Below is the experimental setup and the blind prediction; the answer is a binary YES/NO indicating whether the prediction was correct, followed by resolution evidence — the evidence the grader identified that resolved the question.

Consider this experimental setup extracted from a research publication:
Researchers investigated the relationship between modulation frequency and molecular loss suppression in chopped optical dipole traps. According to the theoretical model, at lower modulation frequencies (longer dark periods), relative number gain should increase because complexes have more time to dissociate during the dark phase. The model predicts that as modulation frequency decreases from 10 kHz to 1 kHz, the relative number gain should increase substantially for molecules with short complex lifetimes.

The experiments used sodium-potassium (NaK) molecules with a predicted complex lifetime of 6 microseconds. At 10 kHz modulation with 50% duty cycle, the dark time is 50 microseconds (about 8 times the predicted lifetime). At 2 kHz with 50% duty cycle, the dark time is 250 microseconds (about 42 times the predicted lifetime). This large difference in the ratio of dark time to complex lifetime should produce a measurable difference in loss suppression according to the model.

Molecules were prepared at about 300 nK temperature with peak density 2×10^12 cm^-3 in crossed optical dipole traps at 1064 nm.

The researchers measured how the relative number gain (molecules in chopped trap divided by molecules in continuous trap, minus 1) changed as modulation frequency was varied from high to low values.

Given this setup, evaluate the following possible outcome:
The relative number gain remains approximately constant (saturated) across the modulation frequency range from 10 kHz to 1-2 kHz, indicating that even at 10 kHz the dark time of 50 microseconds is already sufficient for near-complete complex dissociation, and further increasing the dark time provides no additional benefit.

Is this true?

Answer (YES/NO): NO